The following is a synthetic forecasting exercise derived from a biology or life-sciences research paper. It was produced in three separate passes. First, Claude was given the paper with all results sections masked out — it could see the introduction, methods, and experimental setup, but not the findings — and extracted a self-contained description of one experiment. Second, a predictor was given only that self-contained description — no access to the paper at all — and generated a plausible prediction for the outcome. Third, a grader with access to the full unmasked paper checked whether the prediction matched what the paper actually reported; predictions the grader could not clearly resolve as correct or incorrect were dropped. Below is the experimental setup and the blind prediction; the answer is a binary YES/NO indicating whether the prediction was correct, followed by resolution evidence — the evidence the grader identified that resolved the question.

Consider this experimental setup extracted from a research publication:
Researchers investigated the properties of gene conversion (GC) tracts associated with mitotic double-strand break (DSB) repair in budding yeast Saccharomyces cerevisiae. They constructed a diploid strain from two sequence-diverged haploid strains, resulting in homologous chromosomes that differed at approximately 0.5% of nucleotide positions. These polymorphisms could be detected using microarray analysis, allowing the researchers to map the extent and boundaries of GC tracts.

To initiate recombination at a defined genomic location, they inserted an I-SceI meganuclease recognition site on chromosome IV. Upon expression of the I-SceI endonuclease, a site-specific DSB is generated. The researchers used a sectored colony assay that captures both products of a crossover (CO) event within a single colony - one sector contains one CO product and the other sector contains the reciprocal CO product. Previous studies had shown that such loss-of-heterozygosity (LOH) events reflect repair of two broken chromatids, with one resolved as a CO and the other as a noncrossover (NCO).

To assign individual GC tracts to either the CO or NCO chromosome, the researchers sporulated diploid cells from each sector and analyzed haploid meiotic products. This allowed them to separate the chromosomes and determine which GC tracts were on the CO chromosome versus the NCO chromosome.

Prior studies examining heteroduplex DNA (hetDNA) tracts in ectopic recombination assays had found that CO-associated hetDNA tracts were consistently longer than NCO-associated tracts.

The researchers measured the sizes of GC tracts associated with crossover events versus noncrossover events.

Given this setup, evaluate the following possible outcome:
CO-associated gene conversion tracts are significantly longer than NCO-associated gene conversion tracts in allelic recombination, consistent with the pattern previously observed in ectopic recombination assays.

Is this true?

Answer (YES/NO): NO